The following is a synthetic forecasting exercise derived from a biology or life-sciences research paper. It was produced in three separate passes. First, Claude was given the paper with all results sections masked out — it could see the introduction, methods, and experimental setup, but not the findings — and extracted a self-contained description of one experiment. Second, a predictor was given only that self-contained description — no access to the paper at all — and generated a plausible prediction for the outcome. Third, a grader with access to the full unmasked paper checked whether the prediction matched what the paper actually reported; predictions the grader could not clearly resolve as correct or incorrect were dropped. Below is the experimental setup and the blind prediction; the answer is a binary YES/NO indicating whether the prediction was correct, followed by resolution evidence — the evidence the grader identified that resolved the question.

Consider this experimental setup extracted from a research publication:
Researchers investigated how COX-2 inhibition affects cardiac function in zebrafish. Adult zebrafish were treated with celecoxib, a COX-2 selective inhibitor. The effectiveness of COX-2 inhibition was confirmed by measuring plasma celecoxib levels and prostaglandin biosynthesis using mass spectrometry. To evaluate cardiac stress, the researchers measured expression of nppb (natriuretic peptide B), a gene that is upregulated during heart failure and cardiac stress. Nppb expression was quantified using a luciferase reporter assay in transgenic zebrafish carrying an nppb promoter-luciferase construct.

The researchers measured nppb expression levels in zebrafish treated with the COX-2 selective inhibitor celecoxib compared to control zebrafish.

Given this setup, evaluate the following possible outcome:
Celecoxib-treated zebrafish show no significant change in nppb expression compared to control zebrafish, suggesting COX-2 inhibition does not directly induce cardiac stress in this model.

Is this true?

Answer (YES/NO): NO